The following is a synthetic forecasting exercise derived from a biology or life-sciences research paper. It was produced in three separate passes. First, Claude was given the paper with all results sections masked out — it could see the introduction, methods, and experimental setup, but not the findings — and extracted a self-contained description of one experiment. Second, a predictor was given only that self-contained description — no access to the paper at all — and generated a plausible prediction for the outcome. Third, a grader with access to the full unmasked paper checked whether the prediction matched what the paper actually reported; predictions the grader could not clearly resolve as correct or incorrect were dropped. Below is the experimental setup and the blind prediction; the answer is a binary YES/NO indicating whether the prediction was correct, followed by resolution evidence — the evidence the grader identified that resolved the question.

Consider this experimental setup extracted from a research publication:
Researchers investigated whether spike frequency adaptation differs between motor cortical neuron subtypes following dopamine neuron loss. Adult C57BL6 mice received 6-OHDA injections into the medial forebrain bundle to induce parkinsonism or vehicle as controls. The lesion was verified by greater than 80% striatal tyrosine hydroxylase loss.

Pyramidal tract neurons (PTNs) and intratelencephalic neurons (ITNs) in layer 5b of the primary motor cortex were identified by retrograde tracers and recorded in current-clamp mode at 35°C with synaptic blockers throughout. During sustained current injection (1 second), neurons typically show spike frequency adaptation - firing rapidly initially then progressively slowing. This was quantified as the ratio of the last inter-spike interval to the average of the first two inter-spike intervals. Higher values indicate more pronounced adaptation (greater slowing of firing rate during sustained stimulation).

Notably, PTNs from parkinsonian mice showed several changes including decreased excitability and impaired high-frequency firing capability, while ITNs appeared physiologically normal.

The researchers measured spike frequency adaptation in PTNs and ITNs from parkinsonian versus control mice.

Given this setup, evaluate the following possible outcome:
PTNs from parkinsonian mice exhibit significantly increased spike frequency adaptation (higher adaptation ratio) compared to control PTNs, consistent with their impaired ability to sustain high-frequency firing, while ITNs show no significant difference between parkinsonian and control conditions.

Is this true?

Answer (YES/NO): YES